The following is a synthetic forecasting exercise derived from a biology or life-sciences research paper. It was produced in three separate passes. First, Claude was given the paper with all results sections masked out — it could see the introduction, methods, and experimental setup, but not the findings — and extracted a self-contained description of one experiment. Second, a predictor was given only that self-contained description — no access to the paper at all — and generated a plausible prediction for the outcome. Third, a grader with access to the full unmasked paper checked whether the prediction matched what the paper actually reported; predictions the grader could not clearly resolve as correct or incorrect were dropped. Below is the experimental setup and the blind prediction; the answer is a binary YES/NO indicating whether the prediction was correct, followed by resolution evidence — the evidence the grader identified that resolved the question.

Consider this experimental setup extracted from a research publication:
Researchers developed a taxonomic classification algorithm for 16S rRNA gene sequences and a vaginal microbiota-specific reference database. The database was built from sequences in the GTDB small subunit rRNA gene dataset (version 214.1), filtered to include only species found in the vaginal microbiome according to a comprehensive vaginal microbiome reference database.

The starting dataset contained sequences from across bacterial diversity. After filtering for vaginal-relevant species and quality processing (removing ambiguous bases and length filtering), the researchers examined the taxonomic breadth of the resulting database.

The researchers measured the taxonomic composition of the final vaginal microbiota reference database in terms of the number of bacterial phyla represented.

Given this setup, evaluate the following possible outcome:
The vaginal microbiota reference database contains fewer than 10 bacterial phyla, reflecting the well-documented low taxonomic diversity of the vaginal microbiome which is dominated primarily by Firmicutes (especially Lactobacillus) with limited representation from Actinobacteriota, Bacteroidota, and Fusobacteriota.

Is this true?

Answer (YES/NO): NO